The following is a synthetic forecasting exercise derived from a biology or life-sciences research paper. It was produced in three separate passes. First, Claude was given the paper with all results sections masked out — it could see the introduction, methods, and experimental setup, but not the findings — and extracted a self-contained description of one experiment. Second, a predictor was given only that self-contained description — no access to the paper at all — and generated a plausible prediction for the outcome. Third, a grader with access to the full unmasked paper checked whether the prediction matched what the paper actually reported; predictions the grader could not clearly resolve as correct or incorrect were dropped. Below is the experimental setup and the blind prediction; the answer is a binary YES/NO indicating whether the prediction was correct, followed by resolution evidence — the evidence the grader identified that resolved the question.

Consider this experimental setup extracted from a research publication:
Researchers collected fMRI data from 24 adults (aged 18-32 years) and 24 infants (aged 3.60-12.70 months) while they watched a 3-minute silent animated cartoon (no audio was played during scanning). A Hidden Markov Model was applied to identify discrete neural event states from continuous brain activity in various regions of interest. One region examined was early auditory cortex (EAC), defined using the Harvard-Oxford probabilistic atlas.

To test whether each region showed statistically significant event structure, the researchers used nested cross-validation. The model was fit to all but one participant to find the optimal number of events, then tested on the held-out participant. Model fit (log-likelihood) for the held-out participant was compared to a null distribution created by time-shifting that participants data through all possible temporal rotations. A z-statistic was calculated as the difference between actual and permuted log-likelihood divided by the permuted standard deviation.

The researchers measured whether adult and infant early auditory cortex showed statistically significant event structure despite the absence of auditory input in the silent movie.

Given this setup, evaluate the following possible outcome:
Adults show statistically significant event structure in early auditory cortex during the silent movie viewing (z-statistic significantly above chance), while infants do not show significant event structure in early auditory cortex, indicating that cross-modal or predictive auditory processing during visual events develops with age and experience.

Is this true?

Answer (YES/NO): NO